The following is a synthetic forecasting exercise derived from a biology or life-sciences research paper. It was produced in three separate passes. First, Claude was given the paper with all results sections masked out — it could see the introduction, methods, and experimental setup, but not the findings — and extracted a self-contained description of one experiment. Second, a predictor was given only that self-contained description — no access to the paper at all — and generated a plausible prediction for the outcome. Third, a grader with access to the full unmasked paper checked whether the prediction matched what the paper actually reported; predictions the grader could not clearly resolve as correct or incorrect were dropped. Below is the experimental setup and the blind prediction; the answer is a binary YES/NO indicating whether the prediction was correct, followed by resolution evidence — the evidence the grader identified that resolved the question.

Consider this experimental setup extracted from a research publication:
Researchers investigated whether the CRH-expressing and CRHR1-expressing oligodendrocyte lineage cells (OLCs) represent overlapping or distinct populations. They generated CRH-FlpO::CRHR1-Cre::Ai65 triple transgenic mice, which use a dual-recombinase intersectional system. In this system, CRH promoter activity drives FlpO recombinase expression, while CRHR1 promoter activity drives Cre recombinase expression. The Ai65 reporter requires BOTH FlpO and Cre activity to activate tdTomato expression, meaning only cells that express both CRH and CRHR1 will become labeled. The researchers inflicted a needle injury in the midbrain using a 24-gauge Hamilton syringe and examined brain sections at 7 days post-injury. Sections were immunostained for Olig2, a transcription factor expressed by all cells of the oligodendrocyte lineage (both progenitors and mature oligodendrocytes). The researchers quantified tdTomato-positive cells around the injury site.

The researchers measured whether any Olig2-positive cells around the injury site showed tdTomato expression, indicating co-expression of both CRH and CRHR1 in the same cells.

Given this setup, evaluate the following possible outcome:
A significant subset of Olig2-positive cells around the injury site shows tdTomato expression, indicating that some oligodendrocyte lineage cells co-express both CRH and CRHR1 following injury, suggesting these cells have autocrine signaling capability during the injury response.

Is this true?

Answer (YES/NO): NO